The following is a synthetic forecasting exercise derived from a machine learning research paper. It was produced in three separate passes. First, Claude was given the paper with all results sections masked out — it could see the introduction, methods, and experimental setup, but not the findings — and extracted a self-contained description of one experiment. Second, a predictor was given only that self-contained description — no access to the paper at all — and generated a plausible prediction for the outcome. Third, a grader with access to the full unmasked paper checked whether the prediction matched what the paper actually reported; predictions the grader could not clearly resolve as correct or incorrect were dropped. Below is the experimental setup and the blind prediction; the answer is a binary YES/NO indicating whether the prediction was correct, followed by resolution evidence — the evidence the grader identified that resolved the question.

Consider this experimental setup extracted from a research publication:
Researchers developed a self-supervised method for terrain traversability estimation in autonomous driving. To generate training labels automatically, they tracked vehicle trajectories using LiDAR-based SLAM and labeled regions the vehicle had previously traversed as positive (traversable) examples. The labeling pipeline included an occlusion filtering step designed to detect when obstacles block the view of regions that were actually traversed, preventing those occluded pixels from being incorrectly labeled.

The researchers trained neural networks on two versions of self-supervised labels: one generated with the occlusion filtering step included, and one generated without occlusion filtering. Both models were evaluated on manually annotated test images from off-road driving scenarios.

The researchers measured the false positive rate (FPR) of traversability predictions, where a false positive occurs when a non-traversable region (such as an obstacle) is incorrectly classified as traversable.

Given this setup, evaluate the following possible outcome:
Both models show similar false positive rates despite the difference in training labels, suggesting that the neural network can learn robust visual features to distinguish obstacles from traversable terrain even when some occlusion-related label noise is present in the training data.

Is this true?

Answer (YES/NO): NO